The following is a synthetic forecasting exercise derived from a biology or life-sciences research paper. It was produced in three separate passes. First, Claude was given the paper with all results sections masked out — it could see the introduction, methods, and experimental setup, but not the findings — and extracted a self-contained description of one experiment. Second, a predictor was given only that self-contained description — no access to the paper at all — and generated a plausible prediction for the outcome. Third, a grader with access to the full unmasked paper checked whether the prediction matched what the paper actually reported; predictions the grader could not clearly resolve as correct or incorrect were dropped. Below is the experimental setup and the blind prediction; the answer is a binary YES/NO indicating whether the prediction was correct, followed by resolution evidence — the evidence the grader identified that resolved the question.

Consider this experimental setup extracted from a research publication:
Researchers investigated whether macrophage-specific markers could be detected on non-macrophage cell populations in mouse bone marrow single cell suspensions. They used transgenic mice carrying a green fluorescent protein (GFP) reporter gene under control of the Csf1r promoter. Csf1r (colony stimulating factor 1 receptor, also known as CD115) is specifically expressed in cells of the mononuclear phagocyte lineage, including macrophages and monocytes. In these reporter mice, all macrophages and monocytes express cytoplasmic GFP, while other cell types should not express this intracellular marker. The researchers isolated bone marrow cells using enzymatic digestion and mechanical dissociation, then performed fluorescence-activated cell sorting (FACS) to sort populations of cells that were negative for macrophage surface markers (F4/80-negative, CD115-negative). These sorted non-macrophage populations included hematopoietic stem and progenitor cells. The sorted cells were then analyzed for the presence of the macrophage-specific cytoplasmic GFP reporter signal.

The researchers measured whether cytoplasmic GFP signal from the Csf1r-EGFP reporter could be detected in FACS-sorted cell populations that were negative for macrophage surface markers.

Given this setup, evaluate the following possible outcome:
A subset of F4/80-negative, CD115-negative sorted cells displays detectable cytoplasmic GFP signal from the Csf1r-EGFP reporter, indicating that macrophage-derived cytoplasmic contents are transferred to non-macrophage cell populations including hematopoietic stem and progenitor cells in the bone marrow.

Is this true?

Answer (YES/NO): NO